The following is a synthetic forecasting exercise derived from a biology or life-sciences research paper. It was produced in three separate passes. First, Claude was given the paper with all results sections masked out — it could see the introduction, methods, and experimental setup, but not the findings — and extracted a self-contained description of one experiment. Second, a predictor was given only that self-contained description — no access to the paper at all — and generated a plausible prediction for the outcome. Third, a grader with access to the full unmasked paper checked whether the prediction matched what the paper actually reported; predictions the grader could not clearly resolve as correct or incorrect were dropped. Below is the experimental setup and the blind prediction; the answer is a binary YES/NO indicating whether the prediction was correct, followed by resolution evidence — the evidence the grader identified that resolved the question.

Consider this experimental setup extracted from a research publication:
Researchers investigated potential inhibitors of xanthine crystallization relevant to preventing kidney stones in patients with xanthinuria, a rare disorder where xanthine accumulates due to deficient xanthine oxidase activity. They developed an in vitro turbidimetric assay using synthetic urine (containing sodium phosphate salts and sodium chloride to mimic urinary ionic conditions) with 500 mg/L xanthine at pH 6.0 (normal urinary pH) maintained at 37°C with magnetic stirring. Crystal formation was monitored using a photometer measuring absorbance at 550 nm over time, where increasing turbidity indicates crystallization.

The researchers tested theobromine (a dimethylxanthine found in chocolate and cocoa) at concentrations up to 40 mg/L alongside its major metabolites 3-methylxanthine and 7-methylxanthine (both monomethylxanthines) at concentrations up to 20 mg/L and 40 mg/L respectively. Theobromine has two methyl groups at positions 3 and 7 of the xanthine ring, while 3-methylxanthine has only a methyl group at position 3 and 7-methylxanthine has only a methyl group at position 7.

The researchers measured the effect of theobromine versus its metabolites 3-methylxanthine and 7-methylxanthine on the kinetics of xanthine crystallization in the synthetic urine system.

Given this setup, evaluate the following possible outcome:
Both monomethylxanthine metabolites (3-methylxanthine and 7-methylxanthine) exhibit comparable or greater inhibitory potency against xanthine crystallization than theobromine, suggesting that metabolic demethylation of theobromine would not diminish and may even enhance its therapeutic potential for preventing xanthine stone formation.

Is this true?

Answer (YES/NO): YES